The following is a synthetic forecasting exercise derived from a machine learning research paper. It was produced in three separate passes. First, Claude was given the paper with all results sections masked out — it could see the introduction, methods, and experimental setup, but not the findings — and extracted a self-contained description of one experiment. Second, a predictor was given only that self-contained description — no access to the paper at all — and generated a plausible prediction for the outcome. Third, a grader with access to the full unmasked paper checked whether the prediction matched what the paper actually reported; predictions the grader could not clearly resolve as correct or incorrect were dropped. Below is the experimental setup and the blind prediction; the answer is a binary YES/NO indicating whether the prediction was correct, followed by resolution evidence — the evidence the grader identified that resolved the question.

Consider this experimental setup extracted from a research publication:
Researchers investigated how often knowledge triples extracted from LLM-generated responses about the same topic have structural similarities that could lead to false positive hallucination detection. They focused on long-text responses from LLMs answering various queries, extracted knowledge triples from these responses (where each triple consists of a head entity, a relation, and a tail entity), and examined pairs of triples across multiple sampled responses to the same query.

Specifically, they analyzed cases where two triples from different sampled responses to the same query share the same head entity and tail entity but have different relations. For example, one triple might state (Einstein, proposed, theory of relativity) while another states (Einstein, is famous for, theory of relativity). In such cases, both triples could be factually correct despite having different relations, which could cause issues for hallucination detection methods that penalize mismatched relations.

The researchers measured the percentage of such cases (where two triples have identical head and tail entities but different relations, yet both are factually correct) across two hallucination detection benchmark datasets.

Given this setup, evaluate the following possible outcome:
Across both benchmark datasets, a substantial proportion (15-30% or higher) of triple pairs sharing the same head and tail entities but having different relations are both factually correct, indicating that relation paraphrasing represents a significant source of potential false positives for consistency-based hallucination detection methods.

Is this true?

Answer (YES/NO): NO